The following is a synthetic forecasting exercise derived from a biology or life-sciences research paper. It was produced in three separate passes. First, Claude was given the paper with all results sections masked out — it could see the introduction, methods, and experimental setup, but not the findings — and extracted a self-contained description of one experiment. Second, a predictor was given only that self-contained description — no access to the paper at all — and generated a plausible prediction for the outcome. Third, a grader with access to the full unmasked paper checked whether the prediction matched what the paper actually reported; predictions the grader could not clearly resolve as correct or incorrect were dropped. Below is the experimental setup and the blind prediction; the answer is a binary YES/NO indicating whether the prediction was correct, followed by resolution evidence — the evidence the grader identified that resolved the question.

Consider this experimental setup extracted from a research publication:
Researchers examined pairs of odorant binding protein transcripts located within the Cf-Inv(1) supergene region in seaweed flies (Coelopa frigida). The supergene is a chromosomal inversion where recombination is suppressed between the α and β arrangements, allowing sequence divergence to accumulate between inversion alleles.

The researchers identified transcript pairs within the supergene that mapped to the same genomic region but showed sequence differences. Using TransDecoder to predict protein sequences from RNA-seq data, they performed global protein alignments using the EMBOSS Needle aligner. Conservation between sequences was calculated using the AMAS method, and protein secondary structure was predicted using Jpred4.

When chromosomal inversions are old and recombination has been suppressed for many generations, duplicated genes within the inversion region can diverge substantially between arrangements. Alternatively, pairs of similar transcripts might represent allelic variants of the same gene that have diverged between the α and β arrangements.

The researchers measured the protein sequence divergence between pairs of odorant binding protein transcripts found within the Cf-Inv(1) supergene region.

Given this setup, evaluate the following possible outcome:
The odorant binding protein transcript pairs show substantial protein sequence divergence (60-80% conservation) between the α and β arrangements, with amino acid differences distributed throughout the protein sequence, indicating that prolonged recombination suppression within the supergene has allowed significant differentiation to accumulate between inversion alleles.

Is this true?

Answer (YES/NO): NO